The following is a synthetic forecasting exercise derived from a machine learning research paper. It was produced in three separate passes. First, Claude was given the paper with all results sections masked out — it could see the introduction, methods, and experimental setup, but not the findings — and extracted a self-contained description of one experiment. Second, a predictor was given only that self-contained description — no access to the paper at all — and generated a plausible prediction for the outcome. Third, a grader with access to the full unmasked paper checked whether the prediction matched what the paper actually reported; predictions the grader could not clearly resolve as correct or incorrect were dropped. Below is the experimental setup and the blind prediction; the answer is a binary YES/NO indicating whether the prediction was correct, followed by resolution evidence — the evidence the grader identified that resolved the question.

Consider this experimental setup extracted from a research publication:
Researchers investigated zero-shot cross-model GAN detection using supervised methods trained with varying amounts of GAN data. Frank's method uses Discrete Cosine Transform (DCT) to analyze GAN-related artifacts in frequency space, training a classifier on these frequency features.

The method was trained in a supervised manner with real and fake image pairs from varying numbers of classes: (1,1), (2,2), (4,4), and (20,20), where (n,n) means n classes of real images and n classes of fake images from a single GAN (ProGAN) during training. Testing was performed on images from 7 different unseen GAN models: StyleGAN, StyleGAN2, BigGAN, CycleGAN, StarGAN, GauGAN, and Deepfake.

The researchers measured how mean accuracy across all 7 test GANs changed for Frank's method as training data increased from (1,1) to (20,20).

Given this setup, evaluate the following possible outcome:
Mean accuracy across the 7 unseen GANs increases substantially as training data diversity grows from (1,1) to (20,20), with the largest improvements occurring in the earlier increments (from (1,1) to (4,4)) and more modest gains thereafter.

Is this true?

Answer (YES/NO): NO